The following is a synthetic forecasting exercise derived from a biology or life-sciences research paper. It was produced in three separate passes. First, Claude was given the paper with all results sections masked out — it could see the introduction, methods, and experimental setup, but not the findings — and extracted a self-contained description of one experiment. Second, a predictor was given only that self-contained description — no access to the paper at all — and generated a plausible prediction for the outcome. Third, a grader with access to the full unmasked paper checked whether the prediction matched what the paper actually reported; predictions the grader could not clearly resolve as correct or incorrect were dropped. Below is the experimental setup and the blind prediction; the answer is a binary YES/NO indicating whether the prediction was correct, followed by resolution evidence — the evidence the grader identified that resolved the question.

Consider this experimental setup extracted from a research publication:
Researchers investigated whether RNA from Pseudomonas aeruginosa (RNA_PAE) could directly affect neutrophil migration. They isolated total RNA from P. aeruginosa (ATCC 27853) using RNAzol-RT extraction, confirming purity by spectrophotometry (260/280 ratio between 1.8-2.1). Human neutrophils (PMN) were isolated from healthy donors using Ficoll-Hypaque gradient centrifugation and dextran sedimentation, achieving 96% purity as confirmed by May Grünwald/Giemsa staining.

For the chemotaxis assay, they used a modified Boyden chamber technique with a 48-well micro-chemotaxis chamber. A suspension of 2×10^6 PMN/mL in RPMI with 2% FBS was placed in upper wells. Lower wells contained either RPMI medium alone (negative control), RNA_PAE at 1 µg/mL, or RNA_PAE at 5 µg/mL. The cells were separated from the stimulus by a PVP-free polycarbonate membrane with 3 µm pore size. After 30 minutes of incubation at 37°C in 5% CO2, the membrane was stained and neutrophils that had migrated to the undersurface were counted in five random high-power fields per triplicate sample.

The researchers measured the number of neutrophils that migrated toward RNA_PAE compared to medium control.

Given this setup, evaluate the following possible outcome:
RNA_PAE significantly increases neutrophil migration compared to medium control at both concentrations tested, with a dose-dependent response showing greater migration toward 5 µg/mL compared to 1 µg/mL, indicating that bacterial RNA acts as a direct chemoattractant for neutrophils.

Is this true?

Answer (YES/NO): NO